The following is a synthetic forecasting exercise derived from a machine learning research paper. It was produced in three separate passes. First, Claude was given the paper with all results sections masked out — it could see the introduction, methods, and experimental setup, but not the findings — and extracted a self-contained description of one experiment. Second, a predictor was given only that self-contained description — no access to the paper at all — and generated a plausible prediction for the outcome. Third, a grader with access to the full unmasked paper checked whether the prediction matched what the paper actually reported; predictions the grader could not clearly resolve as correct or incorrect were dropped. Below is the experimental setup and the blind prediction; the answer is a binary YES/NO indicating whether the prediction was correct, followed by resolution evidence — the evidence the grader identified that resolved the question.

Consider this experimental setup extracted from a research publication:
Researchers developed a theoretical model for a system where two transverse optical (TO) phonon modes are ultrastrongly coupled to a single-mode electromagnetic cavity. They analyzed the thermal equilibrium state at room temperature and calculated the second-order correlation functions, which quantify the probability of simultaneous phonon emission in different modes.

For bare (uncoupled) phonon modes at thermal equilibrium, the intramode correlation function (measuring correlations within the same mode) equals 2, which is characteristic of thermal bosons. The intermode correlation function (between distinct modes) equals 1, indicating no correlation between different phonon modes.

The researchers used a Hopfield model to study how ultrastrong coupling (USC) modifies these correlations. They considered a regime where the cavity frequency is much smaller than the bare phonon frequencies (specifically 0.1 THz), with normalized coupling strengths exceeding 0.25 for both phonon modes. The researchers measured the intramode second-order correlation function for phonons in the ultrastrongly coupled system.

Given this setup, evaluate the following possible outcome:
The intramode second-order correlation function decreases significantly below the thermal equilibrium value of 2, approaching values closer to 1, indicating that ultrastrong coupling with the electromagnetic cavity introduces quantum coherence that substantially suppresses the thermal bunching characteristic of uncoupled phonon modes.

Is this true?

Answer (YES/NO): NO